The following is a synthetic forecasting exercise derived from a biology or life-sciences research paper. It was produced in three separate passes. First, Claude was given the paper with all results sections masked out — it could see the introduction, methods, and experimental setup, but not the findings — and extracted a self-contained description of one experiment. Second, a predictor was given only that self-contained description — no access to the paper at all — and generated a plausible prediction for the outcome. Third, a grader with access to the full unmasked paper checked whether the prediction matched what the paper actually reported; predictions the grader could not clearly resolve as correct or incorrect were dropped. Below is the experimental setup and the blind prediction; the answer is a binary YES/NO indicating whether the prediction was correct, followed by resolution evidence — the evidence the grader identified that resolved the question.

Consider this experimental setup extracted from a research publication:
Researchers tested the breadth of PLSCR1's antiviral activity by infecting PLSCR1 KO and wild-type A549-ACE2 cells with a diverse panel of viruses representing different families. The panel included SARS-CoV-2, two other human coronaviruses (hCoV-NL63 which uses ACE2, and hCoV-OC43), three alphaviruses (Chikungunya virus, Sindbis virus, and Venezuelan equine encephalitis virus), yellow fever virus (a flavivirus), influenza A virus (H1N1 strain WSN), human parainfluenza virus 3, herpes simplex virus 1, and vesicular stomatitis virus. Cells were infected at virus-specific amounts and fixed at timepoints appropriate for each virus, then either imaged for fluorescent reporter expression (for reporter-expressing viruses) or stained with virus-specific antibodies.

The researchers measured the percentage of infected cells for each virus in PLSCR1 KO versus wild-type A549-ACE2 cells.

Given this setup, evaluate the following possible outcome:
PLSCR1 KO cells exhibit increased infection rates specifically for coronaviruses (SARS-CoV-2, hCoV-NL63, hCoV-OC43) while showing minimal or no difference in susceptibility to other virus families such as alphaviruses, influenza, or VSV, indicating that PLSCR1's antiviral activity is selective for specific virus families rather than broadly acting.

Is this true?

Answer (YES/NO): NO